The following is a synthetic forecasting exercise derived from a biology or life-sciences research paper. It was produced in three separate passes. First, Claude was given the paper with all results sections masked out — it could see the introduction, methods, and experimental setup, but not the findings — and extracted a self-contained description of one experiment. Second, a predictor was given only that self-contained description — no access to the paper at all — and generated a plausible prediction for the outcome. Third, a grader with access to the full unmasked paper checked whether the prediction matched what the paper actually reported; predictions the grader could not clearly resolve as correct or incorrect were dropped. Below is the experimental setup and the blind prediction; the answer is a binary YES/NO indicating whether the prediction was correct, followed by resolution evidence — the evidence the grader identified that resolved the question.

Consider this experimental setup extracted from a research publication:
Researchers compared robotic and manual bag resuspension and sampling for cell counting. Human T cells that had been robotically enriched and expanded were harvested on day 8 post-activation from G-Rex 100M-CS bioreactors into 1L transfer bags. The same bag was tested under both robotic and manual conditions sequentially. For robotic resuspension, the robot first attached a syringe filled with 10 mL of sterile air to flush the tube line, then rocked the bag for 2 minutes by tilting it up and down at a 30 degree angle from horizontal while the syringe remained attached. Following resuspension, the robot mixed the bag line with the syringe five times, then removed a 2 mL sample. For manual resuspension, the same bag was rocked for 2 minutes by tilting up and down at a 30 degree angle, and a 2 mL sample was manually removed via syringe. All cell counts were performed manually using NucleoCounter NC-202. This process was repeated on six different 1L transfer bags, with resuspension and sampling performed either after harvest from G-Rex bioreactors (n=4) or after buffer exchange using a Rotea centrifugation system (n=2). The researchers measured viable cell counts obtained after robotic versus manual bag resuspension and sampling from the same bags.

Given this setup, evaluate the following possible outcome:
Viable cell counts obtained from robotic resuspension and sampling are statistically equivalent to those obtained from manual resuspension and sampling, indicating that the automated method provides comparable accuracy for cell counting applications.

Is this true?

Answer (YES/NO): NO